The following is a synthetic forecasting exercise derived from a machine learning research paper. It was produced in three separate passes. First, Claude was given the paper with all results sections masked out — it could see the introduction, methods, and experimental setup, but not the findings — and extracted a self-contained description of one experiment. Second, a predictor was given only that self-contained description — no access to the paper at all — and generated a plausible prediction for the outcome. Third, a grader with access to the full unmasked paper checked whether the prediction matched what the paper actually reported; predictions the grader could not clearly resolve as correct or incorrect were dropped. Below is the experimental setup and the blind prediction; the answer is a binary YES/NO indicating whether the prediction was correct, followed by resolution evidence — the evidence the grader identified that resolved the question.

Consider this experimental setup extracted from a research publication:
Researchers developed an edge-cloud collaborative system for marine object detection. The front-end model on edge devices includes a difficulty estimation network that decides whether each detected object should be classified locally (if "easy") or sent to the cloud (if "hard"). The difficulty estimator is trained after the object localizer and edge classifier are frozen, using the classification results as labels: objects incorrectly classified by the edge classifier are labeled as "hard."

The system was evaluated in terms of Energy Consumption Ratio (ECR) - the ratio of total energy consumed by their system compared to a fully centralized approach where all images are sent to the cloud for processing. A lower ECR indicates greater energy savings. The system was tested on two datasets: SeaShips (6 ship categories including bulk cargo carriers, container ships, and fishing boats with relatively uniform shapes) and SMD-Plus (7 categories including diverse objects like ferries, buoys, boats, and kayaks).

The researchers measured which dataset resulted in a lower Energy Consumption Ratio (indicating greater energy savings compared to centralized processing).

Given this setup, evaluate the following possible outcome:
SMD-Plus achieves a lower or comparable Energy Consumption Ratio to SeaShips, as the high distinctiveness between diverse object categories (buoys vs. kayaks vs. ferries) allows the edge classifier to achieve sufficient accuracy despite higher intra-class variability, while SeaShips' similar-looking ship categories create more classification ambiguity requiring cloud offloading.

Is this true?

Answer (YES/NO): NO